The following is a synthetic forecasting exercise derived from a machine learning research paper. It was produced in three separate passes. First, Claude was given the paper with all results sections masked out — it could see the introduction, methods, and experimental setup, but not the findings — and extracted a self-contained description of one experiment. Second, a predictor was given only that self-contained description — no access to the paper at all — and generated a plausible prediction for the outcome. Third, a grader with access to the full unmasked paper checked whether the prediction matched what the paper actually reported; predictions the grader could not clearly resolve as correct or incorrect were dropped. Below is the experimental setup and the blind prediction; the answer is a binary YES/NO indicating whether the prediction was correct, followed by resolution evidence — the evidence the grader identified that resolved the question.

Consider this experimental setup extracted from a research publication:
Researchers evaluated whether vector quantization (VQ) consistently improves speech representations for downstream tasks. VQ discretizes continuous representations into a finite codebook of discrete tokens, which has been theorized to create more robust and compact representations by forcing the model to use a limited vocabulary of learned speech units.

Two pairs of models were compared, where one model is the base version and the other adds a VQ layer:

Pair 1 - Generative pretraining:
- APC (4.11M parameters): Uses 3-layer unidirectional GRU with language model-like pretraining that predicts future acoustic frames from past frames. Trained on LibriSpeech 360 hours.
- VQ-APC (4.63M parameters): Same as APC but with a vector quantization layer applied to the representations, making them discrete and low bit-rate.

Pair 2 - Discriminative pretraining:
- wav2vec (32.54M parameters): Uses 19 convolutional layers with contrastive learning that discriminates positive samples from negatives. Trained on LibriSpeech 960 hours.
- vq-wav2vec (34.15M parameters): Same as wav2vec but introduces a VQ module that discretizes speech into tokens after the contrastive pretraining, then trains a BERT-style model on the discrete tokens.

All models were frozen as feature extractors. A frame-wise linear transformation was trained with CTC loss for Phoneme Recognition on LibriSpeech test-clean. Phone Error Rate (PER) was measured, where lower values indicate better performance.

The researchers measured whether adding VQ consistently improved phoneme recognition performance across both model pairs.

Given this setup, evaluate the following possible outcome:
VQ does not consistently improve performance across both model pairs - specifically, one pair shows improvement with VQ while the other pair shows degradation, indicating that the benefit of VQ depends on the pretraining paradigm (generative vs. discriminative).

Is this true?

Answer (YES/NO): YES